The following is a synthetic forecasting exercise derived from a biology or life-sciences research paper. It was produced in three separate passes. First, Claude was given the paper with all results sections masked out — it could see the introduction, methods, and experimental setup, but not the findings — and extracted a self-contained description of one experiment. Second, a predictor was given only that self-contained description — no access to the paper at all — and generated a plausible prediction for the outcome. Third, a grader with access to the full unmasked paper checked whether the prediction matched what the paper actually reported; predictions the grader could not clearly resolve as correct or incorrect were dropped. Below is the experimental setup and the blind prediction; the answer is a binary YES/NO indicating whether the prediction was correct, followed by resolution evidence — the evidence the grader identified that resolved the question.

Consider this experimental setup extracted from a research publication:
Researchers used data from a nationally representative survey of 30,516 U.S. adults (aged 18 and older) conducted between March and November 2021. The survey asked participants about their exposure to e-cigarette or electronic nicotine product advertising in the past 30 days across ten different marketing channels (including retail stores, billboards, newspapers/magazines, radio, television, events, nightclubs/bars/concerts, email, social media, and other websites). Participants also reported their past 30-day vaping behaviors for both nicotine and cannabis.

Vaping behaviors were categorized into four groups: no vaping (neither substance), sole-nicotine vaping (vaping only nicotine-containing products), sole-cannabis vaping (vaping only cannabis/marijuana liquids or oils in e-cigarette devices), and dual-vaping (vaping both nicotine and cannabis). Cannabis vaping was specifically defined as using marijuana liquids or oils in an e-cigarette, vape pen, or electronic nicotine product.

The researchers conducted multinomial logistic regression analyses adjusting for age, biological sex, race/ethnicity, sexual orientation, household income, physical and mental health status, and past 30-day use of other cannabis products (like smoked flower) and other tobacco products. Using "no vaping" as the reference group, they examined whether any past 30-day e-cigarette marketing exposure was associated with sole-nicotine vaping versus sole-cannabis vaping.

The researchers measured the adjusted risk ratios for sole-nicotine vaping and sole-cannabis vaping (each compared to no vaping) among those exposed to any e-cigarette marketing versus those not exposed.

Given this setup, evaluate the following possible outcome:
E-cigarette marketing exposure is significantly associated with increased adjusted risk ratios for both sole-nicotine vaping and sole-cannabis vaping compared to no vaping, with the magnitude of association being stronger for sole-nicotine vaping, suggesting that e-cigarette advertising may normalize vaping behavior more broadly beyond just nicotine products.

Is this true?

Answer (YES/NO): NO